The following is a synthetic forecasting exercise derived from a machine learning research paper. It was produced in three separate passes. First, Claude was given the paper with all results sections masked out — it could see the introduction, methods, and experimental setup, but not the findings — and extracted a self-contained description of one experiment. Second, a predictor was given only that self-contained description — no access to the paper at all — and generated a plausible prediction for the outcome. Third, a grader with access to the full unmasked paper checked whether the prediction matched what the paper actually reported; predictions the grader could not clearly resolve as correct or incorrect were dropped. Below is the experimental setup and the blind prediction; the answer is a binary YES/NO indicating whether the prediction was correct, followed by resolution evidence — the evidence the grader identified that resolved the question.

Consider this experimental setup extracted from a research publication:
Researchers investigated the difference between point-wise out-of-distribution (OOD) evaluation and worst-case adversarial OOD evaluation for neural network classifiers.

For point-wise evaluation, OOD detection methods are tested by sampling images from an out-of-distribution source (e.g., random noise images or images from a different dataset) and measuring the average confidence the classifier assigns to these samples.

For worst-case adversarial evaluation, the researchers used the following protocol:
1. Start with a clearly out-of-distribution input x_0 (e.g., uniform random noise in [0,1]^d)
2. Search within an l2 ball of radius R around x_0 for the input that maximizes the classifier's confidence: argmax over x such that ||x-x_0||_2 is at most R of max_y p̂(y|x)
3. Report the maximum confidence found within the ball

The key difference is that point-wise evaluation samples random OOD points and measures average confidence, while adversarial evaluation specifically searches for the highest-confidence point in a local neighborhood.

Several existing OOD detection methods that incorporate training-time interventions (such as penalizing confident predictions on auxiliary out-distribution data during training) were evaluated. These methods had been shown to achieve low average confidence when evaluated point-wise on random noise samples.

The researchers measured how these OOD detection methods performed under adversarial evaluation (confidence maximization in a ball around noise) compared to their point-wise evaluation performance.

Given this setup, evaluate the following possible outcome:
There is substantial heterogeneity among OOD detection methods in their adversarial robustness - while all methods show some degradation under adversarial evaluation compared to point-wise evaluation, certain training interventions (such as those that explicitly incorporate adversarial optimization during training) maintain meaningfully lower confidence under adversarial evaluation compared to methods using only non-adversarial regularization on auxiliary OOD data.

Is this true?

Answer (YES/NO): YES